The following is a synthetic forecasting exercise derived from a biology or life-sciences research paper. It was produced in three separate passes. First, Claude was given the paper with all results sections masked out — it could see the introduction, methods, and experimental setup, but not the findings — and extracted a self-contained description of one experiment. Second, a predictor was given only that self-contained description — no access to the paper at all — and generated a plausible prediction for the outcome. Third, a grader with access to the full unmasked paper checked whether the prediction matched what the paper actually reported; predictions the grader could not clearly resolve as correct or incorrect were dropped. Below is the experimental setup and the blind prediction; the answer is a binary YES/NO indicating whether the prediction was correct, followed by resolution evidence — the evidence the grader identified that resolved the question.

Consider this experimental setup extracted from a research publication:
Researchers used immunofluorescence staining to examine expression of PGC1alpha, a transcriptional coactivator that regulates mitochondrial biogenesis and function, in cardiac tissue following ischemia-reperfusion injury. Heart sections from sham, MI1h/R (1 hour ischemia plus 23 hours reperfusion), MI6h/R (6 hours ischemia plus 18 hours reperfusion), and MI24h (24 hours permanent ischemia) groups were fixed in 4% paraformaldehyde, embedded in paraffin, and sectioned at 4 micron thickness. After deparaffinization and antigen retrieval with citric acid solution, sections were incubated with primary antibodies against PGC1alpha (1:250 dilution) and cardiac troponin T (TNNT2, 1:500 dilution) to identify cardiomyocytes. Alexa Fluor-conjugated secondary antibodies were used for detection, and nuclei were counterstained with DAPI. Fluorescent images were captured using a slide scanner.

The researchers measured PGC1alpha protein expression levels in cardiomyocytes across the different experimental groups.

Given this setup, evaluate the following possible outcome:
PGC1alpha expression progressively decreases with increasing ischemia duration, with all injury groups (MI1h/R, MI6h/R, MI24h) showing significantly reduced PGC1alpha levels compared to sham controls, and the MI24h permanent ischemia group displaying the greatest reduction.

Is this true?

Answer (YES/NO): NO